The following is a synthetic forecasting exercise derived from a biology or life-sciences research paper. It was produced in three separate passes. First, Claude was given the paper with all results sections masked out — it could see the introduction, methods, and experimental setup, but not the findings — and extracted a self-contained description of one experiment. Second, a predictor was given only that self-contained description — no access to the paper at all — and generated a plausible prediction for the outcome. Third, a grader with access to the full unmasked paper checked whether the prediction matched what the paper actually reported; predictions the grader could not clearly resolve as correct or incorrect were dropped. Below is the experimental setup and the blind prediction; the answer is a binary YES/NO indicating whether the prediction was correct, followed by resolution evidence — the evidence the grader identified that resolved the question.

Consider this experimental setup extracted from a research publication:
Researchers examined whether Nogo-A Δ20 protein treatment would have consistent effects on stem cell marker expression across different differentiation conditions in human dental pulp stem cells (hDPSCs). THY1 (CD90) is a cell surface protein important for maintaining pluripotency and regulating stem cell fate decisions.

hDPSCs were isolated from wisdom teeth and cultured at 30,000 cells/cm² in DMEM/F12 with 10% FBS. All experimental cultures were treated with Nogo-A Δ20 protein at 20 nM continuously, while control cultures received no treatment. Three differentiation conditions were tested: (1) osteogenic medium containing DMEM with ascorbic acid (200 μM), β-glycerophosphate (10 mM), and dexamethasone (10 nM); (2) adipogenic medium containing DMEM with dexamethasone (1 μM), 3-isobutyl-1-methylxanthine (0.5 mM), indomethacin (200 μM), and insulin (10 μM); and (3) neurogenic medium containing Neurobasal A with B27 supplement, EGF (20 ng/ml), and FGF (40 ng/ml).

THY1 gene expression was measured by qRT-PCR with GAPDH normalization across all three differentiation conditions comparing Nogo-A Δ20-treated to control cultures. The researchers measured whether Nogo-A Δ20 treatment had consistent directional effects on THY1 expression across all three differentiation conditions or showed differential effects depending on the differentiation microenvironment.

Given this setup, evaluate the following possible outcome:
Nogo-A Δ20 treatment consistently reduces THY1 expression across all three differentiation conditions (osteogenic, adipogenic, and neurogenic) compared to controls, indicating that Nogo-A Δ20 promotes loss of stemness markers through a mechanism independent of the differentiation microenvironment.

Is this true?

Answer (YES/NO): NO